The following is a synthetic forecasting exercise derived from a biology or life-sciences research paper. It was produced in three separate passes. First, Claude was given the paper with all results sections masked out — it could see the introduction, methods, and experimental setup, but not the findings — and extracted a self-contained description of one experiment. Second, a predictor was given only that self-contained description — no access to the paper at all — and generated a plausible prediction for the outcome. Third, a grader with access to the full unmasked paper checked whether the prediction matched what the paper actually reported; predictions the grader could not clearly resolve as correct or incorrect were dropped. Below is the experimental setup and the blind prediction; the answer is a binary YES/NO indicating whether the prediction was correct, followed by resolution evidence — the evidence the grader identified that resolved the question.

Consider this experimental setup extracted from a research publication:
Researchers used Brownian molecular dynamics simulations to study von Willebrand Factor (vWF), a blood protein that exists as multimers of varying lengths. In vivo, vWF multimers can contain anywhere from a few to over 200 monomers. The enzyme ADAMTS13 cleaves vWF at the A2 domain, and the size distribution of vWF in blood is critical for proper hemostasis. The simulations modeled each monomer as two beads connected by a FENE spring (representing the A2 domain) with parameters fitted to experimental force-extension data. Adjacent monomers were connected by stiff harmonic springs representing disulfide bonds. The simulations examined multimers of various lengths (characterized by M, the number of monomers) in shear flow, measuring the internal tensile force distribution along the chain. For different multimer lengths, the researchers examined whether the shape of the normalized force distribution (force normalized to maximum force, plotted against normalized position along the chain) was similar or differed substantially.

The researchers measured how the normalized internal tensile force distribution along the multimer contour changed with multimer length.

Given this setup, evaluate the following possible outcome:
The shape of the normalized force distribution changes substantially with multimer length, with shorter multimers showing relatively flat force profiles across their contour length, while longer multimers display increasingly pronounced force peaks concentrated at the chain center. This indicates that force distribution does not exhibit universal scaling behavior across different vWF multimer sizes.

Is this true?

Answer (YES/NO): NO